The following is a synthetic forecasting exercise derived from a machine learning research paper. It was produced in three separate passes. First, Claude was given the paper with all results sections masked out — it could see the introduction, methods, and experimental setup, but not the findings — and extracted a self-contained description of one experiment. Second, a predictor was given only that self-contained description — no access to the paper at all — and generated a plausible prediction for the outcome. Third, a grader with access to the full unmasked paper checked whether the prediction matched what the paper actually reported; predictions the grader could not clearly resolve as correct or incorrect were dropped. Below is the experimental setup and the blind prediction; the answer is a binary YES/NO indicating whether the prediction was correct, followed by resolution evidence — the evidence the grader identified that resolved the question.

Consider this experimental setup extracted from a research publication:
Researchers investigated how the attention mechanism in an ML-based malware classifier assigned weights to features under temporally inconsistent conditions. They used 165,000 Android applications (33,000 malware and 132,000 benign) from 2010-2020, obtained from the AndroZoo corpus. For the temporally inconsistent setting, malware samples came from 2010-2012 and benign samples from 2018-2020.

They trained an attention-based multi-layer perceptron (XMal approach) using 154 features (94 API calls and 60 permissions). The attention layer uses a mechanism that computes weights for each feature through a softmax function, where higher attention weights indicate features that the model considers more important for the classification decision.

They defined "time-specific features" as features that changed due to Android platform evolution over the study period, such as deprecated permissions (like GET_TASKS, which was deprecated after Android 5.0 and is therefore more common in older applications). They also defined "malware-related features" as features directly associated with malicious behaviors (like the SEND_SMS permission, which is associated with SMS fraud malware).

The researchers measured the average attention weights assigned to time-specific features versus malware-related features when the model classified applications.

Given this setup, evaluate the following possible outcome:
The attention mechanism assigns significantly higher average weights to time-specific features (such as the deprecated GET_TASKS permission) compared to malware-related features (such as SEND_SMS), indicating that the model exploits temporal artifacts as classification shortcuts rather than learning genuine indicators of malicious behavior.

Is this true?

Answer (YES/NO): YES